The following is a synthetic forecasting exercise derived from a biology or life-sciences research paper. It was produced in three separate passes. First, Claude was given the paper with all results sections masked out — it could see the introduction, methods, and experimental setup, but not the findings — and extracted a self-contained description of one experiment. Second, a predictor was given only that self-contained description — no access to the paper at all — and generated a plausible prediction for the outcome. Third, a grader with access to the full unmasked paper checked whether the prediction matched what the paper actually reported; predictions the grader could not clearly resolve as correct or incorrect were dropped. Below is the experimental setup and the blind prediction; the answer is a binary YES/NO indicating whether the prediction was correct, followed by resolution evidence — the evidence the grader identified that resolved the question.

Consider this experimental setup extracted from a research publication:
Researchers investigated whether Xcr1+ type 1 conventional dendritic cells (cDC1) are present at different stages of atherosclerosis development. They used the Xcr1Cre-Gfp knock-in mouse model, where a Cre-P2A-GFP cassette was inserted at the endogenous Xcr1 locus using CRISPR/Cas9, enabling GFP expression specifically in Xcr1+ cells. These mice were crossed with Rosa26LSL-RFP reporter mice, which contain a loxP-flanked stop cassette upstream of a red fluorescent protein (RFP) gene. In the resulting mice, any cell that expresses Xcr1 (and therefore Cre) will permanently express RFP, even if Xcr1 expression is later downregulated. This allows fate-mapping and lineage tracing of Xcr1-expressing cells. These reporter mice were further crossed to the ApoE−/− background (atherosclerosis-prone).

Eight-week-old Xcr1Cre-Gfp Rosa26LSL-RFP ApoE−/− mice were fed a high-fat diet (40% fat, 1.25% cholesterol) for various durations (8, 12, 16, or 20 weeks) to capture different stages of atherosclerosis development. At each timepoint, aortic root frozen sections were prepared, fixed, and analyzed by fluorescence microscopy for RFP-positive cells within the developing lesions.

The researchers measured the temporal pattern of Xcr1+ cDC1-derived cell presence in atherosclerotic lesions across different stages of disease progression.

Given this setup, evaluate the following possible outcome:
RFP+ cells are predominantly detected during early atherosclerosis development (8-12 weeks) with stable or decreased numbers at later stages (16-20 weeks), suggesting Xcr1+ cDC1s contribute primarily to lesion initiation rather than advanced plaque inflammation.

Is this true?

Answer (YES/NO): NO